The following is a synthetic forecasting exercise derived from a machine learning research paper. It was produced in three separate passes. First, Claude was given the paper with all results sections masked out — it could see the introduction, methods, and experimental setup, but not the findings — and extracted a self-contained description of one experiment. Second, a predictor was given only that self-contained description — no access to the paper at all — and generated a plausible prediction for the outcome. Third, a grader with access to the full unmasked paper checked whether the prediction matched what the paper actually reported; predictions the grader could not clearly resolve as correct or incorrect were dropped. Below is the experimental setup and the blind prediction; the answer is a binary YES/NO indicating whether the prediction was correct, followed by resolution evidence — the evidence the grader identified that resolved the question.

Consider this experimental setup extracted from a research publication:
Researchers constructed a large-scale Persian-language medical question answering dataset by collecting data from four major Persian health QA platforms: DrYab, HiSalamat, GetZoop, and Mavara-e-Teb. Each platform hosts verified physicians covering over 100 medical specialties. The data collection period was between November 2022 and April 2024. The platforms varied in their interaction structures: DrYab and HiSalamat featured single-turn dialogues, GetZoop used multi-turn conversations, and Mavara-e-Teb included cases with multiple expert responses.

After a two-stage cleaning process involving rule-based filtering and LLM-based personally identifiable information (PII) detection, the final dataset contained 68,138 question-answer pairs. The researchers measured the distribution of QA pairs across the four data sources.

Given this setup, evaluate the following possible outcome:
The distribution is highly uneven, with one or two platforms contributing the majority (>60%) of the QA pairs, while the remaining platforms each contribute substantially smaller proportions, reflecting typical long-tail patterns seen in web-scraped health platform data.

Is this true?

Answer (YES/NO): YES